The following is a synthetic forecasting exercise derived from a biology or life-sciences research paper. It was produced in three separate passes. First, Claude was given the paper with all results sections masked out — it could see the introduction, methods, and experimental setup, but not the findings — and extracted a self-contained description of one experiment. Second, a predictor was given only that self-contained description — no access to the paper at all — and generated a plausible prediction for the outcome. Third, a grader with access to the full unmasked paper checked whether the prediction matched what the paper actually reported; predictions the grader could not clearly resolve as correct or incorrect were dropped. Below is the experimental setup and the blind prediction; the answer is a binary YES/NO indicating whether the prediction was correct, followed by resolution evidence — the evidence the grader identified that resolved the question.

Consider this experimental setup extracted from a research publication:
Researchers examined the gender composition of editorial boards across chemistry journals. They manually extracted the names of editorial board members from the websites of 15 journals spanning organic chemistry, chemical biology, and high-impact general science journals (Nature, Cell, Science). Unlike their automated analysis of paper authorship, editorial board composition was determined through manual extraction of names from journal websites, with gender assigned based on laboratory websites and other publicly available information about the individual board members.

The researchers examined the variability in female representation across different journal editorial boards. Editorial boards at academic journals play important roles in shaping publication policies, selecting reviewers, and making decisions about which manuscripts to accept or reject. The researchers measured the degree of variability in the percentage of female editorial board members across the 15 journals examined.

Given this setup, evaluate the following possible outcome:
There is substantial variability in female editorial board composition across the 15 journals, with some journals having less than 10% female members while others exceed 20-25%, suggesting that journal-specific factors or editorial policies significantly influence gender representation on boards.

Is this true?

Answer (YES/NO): YES